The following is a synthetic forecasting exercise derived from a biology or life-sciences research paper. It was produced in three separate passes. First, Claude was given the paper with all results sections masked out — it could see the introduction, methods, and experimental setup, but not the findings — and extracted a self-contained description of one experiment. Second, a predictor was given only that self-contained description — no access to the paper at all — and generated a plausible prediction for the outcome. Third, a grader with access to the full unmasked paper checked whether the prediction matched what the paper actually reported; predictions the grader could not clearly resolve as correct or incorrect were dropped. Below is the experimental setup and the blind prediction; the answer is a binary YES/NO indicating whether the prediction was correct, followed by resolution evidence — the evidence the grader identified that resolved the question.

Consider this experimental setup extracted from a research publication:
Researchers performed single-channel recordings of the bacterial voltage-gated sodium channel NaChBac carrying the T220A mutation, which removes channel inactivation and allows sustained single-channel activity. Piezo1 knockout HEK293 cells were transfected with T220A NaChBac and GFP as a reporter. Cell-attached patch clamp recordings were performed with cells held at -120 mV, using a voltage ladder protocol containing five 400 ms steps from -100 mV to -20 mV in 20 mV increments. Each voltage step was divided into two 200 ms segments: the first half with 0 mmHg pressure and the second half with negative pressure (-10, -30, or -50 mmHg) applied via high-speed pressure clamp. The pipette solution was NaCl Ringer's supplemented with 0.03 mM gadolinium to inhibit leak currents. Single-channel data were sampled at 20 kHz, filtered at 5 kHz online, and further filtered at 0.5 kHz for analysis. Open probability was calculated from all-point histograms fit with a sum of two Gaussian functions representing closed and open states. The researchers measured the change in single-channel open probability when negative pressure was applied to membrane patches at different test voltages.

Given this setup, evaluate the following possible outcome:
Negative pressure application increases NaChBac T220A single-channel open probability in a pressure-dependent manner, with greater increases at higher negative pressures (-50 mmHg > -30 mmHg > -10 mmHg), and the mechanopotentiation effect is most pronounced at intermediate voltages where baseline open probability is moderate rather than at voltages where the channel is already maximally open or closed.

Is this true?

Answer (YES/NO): YES